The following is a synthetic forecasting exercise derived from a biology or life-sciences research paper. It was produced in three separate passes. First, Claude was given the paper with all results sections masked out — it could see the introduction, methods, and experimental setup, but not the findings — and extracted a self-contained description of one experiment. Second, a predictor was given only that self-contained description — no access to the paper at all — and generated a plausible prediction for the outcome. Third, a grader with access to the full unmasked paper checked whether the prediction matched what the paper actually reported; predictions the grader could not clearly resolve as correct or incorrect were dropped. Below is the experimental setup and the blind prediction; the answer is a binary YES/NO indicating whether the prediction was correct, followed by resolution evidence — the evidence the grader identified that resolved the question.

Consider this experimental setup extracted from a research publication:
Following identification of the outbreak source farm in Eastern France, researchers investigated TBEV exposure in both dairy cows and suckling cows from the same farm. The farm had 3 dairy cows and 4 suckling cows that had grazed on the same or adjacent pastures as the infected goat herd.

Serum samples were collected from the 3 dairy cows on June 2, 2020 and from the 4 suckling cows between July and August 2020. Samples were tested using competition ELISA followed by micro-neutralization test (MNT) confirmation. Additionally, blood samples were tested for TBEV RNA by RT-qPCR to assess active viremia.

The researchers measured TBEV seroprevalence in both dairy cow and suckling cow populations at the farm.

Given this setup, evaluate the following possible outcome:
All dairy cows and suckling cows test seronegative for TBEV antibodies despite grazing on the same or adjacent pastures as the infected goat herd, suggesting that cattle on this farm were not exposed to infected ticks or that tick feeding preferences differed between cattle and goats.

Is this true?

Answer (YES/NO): NO